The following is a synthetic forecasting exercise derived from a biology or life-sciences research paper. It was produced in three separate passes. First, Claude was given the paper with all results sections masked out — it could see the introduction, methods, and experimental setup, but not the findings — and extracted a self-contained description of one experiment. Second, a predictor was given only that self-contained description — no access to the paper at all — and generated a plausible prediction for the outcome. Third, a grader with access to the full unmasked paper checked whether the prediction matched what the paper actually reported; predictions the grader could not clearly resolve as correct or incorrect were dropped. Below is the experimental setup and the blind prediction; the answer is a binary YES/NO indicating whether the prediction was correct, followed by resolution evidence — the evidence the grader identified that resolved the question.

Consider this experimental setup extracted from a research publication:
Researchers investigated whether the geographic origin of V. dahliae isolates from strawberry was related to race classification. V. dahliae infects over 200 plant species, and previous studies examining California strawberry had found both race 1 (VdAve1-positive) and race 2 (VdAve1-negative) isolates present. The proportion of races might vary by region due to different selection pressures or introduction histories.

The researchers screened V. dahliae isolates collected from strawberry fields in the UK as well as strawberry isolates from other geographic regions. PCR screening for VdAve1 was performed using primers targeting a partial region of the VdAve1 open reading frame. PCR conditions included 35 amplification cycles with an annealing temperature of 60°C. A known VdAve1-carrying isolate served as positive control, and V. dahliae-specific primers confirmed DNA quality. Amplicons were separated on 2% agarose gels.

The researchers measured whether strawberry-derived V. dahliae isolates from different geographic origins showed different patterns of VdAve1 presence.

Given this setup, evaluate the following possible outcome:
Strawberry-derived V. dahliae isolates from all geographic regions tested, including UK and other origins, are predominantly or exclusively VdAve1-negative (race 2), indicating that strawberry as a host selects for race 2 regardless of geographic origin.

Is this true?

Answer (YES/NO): NO